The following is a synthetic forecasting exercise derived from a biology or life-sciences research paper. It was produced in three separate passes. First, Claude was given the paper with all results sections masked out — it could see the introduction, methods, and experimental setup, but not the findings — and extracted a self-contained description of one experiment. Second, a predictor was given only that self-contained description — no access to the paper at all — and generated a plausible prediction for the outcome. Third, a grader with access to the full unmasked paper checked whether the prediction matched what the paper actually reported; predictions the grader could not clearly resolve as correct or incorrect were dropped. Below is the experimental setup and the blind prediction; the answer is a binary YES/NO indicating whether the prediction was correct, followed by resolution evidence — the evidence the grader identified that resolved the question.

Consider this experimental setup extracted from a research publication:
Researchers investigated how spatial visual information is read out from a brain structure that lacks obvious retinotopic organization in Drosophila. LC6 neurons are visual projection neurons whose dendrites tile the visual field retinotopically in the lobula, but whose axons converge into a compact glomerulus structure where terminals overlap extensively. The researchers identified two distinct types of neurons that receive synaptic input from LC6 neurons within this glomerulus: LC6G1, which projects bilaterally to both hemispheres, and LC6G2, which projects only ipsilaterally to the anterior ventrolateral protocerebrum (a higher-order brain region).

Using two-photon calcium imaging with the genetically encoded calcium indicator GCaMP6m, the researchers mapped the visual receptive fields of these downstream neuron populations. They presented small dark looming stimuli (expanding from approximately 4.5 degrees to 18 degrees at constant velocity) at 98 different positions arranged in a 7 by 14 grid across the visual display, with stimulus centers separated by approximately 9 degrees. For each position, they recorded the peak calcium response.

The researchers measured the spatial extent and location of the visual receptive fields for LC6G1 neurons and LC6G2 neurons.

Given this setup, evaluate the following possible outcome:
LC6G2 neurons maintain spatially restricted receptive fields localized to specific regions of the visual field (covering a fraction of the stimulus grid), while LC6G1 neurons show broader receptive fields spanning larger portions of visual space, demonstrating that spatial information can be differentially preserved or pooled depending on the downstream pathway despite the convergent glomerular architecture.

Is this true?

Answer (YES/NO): YES